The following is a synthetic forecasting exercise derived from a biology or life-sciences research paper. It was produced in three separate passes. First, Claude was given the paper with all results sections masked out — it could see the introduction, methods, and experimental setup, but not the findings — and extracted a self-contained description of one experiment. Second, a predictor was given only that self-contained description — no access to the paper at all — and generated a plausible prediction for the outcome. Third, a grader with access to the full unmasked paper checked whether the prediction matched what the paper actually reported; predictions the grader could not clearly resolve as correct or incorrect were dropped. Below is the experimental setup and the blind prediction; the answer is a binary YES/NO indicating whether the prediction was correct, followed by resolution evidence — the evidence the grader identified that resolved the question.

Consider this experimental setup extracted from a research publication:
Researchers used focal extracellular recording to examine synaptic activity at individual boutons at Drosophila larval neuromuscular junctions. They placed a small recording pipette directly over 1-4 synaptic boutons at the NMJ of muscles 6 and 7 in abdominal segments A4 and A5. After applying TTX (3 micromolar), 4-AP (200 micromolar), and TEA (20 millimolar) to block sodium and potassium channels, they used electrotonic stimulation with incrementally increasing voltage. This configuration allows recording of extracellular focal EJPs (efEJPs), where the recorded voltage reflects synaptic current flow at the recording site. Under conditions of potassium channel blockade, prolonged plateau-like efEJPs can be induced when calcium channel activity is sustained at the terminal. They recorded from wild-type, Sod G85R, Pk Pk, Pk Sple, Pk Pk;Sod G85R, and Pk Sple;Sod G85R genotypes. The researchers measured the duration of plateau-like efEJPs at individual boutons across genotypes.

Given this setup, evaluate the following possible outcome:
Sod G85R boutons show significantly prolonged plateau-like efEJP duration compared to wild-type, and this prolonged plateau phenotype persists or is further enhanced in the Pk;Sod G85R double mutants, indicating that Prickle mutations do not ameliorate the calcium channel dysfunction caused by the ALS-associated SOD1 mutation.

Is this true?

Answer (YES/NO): NO